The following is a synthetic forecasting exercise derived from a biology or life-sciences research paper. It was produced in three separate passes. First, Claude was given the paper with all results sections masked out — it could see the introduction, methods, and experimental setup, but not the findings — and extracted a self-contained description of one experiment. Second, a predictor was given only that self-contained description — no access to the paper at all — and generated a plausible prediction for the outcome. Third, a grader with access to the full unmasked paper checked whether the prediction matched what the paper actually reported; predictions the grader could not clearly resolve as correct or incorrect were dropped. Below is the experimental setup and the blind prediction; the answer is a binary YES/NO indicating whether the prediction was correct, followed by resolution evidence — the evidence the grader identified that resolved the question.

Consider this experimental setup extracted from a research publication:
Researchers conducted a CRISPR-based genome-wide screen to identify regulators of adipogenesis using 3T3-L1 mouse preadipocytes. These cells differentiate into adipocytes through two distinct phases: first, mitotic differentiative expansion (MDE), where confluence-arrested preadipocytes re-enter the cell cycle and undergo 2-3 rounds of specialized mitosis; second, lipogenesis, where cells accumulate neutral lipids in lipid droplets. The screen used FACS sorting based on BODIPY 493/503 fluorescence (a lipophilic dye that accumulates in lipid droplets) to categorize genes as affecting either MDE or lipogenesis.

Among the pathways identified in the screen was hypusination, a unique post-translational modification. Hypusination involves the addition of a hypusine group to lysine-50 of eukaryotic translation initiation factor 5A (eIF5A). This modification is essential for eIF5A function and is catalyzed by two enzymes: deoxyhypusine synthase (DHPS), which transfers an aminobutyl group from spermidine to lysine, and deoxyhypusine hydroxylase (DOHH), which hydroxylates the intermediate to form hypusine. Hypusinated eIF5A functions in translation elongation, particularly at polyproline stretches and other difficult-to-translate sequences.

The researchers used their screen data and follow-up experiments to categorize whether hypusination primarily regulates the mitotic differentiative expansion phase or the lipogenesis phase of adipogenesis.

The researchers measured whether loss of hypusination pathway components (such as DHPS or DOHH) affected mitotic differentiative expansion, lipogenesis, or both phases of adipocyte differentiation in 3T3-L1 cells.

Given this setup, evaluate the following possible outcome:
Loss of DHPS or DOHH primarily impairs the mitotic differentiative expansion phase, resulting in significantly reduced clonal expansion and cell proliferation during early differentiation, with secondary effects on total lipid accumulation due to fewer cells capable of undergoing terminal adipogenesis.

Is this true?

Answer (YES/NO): YES